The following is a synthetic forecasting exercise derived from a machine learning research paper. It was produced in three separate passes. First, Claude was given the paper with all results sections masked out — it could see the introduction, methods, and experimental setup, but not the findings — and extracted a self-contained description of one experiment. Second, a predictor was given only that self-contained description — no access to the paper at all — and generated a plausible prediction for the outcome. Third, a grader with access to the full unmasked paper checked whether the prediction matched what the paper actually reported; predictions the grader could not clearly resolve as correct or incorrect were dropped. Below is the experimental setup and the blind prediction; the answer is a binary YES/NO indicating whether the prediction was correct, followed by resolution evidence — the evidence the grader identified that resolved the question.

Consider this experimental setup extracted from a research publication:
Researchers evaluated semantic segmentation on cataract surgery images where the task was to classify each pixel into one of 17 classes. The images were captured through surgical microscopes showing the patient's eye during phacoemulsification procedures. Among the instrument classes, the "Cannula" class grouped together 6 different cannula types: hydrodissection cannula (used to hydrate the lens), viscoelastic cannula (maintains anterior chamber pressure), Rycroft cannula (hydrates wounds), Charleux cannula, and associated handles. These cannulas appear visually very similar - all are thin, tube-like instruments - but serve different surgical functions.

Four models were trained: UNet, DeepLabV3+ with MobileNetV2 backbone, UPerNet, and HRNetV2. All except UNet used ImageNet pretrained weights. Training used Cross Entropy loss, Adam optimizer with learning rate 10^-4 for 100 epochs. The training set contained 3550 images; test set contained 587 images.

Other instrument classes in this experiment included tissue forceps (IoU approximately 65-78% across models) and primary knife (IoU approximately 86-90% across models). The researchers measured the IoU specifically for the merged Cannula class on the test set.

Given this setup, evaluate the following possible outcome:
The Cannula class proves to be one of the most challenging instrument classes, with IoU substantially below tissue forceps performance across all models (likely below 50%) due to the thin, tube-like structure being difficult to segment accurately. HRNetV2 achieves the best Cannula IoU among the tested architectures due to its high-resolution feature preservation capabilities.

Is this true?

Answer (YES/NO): NO